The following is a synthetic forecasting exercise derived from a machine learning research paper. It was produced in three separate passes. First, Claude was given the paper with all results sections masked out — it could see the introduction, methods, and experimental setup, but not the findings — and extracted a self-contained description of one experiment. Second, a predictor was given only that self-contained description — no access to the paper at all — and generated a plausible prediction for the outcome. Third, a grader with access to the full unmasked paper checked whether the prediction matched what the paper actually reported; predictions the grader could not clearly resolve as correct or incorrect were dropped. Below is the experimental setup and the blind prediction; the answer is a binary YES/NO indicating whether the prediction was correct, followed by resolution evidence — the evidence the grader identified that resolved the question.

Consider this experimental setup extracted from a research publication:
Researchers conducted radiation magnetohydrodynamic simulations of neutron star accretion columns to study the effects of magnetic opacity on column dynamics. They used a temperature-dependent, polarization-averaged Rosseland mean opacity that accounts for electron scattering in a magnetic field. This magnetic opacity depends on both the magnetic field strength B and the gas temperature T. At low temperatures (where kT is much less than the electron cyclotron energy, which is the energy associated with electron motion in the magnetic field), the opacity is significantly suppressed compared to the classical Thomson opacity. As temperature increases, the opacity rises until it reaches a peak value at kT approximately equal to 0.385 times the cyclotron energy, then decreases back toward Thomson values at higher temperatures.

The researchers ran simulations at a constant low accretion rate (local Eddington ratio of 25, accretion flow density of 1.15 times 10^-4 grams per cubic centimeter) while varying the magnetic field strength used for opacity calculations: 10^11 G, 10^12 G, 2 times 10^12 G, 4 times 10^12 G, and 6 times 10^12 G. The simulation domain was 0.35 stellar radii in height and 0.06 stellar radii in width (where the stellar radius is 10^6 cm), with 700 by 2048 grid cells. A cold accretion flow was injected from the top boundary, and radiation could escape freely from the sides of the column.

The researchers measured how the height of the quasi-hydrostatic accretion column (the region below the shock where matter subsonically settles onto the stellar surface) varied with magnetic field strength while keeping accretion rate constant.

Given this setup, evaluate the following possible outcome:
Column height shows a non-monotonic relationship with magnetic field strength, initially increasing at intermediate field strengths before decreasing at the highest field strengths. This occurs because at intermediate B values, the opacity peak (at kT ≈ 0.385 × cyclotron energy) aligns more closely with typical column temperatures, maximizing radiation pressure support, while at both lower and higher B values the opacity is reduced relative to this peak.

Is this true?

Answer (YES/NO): NO